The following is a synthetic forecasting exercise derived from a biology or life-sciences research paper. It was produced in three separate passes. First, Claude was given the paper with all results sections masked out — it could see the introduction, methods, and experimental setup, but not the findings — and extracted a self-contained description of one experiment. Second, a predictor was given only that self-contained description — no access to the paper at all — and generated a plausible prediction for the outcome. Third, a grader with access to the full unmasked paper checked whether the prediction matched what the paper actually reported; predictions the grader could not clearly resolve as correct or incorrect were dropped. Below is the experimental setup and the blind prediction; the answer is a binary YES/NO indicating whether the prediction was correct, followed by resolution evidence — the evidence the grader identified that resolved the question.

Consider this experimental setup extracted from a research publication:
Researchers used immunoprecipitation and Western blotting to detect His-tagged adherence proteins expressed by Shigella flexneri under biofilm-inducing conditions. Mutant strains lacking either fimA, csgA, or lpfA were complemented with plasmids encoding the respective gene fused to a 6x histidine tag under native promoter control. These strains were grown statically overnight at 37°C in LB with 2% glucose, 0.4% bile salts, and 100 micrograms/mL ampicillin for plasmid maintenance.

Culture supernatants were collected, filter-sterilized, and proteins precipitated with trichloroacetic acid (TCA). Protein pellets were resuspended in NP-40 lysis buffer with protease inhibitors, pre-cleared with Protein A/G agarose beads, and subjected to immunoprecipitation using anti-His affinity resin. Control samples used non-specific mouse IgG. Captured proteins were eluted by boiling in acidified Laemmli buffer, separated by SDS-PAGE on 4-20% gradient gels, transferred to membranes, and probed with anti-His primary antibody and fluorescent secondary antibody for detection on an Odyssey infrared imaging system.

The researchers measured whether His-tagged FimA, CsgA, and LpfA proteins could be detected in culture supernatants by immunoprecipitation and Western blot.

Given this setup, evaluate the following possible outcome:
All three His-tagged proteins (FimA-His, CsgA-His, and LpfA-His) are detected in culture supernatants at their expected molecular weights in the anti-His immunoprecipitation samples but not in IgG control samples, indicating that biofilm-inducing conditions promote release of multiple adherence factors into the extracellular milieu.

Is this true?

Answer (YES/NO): YES